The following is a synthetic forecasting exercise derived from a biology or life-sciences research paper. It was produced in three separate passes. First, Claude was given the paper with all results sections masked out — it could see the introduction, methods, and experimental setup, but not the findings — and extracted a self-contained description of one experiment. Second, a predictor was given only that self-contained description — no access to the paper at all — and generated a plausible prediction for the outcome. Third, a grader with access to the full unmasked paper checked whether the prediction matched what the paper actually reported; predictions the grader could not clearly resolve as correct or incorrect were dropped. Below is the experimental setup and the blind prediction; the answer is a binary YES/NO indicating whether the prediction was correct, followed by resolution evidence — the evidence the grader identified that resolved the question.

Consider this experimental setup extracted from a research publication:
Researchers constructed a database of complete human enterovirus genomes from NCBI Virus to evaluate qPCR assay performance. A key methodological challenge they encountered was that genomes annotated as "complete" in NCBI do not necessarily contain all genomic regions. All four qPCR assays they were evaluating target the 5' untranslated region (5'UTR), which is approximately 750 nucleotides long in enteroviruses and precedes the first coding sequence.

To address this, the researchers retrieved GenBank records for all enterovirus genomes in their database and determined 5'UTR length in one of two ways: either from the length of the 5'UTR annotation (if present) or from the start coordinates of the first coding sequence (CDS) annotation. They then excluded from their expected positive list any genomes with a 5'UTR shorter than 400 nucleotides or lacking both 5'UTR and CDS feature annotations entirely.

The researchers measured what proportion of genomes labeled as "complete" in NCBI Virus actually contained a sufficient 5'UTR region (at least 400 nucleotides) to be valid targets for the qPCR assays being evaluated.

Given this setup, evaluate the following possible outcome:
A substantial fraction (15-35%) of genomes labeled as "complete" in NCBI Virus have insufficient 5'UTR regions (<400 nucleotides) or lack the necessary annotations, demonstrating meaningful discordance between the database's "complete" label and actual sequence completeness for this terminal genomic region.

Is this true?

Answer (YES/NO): YES